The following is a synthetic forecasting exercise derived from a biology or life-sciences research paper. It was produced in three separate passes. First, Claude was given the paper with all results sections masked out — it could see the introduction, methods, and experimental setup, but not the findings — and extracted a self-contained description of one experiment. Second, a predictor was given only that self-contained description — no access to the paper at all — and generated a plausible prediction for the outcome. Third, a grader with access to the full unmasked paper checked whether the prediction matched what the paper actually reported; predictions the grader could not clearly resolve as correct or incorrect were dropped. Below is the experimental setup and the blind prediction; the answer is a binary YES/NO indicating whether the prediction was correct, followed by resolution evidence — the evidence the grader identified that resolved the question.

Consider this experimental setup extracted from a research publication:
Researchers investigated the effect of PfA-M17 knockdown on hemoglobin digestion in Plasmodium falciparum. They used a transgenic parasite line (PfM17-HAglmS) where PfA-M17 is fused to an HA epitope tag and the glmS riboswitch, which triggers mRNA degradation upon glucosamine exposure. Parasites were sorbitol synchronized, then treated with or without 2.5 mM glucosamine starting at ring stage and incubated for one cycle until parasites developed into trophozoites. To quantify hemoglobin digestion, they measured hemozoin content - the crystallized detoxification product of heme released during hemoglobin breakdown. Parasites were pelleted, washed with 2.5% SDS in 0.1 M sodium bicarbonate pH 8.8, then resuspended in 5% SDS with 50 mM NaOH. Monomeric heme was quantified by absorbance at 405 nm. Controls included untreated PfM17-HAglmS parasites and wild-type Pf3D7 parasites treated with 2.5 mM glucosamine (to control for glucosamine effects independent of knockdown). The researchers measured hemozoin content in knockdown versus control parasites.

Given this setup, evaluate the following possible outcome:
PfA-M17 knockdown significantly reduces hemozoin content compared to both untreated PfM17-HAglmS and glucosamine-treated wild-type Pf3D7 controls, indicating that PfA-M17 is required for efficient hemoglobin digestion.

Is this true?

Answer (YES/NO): NO